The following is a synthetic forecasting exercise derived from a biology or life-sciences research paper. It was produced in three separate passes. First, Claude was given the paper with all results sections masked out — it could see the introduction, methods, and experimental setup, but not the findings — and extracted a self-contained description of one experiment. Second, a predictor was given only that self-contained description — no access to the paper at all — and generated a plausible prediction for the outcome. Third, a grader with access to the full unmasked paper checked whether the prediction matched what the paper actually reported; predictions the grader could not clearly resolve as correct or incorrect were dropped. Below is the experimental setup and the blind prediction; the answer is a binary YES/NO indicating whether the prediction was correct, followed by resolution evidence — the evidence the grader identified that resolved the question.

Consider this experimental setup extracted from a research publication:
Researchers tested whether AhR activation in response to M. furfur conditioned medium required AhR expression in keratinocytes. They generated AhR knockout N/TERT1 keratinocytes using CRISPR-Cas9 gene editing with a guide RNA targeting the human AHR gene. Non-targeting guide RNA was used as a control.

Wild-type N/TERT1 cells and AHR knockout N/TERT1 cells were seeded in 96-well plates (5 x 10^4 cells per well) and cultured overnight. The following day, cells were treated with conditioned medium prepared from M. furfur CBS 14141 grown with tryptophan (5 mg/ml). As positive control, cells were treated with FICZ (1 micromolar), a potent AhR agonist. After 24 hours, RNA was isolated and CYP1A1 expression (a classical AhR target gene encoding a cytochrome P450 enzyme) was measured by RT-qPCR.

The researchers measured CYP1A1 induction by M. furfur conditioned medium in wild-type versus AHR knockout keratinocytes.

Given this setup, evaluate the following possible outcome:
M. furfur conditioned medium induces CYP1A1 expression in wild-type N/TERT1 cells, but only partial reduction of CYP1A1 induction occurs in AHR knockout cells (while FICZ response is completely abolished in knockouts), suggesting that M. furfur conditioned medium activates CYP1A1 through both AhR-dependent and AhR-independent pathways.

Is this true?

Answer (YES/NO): NO